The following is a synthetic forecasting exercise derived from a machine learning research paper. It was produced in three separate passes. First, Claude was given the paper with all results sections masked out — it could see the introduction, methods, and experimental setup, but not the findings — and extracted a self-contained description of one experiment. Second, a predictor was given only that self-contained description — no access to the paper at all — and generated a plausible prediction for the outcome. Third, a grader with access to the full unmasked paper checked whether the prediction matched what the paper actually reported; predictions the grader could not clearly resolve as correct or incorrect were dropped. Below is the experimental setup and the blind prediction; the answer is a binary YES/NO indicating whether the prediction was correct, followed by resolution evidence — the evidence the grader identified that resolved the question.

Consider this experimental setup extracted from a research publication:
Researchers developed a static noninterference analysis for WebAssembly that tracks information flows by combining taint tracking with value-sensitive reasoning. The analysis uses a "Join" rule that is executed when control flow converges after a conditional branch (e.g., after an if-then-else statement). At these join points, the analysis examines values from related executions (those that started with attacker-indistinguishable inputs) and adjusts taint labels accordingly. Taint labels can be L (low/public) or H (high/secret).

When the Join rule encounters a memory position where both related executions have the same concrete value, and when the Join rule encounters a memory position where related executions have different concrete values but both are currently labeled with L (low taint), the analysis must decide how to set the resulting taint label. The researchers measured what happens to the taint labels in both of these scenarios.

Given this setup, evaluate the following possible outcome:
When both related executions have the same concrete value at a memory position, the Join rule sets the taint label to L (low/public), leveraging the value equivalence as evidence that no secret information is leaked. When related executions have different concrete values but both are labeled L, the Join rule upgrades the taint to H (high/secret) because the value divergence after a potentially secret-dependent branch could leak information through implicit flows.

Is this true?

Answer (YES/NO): NO